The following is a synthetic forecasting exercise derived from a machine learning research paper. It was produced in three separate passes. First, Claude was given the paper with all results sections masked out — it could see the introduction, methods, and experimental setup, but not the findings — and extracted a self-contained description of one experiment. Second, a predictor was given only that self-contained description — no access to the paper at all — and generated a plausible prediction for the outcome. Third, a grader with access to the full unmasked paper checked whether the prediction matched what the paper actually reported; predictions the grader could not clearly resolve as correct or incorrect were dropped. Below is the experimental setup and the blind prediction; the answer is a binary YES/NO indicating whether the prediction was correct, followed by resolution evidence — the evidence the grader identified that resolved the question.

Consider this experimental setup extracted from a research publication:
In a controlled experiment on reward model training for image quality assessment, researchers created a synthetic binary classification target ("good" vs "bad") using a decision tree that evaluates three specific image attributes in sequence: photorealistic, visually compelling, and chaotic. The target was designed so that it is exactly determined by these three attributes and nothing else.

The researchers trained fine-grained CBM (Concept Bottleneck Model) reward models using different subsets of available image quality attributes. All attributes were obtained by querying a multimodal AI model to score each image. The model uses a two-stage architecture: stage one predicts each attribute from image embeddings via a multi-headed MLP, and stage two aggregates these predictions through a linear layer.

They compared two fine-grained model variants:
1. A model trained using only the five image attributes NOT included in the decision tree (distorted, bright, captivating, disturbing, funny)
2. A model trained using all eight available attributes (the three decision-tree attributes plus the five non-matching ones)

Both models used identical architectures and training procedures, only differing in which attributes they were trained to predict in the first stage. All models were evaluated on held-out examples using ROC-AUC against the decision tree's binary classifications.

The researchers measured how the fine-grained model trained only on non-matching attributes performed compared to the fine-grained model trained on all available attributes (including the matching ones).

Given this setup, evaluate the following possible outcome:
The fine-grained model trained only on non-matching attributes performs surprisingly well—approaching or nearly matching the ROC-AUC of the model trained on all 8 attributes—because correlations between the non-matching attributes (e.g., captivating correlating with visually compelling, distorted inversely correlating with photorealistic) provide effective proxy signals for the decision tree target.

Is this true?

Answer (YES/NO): NO